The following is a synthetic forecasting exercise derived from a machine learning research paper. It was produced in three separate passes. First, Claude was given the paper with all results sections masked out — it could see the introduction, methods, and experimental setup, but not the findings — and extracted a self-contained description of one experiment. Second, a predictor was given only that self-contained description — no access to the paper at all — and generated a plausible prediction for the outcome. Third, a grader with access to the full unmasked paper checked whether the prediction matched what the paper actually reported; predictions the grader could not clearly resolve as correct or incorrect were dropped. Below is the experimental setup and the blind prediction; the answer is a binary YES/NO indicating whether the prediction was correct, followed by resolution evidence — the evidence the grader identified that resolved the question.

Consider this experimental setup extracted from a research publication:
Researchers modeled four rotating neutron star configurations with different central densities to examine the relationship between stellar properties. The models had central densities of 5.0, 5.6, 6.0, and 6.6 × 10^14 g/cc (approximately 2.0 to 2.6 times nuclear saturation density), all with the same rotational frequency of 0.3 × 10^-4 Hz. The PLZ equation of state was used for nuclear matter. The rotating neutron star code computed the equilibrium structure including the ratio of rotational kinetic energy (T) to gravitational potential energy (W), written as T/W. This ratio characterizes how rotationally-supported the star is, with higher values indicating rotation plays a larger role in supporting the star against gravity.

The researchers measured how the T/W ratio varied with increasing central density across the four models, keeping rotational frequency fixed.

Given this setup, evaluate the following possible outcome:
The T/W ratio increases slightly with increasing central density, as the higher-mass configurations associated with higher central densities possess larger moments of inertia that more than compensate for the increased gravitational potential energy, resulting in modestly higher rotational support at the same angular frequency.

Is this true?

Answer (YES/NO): NO